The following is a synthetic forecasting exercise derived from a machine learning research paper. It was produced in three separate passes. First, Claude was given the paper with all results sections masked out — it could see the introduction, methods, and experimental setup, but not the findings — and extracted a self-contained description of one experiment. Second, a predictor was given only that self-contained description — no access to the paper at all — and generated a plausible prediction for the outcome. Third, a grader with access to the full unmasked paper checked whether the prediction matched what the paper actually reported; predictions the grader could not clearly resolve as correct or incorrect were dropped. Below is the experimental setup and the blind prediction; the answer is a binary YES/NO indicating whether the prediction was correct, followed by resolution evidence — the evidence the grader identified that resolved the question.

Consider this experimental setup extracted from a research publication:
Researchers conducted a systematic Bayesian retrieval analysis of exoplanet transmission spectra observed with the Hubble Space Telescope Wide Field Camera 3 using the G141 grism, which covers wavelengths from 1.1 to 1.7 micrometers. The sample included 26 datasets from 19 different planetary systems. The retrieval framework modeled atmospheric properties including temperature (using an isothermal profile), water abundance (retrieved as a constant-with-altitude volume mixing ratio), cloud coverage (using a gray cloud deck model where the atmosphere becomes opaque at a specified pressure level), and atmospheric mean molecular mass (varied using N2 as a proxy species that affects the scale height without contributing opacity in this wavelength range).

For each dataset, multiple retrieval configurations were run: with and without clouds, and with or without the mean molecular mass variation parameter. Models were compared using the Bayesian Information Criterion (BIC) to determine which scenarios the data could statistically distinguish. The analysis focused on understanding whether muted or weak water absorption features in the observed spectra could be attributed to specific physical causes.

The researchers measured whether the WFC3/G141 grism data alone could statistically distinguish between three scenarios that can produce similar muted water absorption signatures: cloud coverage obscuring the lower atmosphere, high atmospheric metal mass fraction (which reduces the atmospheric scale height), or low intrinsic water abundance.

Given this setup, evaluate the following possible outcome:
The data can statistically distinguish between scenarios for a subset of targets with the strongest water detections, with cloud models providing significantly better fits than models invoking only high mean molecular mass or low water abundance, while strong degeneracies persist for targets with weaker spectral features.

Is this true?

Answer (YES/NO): NO